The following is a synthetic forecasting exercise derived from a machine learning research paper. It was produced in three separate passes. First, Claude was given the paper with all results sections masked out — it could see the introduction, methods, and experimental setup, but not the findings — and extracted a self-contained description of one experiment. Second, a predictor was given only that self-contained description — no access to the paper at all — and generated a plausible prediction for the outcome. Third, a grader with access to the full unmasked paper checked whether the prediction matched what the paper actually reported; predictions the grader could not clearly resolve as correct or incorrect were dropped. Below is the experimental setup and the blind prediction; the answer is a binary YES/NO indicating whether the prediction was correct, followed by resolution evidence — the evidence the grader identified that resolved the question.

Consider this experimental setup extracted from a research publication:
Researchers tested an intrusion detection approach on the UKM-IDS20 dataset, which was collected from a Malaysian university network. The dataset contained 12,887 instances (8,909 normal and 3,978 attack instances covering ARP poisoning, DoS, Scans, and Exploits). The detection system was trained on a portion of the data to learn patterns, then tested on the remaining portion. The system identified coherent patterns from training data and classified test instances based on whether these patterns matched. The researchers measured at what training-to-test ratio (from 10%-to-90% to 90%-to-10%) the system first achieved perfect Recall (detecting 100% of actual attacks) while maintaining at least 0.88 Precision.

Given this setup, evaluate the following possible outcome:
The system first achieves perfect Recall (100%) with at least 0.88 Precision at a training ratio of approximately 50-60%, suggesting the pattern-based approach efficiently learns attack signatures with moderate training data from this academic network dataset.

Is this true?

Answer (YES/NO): NO